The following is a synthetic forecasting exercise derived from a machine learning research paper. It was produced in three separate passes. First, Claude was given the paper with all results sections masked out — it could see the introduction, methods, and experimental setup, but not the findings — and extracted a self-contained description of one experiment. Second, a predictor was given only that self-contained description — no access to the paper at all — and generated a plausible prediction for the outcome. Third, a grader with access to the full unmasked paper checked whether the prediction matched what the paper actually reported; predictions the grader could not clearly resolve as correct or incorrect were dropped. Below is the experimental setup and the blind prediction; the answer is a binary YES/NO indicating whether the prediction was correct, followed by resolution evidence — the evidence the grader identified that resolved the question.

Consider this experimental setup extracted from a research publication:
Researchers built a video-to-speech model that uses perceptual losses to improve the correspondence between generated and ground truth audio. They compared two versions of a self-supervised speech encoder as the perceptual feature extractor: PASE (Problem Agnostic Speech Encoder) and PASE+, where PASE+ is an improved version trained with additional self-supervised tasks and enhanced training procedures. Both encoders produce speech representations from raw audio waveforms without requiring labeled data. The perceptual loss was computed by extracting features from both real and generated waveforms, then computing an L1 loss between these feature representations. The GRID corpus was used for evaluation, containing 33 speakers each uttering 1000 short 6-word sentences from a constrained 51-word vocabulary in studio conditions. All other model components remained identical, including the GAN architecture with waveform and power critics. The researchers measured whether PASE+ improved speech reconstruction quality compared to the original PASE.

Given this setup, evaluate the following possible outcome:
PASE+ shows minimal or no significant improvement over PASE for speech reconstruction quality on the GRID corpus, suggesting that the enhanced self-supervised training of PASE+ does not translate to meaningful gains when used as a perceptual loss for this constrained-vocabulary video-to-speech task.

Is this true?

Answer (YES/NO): YES